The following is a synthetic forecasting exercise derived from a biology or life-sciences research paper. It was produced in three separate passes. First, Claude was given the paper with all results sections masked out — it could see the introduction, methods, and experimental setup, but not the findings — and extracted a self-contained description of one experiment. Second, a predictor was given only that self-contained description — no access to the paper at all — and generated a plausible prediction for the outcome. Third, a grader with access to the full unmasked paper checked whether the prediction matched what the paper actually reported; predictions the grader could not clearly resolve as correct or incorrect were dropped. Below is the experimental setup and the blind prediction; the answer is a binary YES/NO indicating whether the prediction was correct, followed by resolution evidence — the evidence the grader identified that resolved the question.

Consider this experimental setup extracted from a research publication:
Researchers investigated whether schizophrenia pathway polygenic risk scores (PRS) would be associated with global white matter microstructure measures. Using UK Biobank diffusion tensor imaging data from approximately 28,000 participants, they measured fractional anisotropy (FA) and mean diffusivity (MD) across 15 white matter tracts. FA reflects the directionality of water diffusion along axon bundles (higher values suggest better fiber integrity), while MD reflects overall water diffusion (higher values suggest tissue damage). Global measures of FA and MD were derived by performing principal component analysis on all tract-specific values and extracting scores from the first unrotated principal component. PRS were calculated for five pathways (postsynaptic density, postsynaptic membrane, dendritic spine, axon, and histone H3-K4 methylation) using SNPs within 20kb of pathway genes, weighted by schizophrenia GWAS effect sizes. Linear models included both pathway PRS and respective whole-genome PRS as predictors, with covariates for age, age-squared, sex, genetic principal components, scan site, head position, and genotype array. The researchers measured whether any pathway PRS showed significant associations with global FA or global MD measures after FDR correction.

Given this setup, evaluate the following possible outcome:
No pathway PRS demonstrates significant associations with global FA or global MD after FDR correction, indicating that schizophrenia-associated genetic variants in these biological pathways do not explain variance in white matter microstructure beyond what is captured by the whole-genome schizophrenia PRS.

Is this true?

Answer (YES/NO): NO